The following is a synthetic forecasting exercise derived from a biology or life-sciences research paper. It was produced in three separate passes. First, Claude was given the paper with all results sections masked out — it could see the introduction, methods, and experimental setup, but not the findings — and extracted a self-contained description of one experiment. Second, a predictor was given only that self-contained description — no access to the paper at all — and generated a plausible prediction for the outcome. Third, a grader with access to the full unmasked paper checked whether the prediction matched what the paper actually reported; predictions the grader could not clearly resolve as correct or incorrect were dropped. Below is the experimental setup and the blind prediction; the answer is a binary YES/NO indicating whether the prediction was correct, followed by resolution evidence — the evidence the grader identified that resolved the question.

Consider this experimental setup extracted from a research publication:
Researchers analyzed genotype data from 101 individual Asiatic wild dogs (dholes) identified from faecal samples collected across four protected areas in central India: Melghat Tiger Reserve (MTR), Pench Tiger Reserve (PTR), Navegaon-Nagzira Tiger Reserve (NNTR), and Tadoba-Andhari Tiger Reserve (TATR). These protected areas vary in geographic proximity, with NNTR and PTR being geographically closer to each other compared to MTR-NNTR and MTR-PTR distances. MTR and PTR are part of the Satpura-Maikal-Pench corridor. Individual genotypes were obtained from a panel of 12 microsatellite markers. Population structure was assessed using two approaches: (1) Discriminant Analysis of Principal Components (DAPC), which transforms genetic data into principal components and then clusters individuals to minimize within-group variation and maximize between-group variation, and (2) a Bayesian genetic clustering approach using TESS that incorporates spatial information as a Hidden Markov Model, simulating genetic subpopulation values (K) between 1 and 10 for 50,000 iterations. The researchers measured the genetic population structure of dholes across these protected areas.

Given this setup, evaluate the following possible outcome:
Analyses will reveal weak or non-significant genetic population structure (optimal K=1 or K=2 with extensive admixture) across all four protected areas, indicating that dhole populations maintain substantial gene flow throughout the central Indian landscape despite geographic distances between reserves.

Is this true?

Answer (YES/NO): NO